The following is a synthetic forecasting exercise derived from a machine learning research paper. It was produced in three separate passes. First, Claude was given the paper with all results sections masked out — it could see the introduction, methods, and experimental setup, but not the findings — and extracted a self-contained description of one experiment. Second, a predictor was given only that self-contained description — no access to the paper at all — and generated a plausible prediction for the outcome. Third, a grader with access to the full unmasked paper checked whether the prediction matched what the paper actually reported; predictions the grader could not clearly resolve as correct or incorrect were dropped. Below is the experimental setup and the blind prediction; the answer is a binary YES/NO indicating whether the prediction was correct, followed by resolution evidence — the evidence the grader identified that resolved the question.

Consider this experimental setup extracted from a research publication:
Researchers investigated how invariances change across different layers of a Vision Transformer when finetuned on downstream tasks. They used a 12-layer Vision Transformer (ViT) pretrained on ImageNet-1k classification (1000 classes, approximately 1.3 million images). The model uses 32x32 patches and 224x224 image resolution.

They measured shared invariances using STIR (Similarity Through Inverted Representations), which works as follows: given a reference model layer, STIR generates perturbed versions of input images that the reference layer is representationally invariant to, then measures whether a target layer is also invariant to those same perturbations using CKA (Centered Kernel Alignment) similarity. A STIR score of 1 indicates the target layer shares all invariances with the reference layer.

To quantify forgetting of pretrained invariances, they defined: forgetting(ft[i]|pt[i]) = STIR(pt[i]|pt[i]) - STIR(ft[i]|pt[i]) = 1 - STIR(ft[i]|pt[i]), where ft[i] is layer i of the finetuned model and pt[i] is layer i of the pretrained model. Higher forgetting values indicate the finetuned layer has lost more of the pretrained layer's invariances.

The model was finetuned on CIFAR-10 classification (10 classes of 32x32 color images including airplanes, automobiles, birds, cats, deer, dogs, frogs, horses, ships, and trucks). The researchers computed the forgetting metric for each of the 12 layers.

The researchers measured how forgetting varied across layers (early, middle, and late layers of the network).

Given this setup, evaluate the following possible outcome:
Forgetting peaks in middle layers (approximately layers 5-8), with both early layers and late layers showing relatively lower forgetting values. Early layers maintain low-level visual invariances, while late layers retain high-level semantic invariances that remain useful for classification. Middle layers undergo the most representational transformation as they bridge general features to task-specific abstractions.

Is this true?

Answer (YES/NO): NO